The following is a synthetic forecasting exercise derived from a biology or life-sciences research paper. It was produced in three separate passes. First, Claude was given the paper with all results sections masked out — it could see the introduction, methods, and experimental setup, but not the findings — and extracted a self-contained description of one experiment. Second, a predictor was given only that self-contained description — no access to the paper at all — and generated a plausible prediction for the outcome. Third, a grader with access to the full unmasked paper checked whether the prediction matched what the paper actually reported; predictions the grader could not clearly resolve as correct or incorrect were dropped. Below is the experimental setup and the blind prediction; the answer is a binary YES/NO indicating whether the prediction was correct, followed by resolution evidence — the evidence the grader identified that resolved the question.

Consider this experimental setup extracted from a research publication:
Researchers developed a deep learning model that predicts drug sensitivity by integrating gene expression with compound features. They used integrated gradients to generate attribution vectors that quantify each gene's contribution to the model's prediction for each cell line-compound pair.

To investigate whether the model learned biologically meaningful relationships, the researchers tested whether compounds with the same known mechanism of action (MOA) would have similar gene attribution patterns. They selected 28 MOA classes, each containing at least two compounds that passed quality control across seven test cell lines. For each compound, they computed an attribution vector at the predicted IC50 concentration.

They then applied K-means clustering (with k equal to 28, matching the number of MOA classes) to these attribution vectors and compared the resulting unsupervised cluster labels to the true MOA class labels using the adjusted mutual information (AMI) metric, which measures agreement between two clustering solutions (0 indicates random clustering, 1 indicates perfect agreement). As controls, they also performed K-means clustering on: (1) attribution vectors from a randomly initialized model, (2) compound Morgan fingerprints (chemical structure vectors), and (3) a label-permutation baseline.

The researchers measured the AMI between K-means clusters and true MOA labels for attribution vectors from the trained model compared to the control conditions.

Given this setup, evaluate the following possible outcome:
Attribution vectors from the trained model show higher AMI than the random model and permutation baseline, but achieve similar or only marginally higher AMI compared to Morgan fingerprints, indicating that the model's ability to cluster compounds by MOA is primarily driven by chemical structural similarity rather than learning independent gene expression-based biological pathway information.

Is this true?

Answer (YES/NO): NO